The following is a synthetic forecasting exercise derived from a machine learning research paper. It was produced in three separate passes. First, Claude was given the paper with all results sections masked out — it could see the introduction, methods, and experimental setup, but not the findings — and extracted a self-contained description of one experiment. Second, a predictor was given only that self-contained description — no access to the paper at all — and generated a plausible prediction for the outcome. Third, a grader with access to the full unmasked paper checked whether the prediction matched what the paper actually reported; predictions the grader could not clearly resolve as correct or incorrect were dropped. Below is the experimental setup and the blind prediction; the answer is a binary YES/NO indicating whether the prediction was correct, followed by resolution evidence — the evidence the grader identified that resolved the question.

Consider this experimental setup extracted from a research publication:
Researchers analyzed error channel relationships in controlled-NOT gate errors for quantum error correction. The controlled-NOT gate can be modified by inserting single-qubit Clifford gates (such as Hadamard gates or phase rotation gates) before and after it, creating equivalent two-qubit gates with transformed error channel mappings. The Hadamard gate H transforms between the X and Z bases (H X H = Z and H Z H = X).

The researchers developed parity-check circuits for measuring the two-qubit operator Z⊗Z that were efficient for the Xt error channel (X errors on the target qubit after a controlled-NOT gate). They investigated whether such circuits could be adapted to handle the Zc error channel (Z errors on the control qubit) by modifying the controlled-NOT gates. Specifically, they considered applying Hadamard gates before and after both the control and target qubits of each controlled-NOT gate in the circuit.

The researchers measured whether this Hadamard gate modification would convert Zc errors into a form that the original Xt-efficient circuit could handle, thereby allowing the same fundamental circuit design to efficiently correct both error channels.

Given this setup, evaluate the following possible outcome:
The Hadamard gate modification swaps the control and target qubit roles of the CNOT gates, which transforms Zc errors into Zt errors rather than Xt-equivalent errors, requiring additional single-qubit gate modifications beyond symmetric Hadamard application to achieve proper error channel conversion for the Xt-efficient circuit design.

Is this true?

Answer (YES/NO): NO